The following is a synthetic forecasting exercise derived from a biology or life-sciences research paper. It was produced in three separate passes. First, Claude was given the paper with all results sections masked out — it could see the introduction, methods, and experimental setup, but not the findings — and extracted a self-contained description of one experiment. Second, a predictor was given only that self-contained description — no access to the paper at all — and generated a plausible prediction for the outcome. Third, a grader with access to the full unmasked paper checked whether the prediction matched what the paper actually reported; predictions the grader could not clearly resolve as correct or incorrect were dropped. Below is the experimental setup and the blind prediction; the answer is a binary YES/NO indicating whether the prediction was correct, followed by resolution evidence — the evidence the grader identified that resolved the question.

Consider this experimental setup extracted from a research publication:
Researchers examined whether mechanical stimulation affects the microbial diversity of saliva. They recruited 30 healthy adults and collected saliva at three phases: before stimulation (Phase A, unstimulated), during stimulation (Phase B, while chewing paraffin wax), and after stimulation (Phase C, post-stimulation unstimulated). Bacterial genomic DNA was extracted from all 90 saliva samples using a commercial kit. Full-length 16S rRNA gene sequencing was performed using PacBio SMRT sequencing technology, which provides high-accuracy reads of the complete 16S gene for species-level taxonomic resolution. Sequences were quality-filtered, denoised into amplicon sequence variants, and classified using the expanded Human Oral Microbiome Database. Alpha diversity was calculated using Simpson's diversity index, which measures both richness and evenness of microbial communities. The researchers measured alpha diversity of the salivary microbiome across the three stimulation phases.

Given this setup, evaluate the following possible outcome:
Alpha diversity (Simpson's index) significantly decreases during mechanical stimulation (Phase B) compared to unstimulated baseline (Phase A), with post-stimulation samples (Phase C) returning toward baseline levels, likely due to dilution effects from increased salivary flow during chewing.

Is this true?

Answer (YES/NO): NO